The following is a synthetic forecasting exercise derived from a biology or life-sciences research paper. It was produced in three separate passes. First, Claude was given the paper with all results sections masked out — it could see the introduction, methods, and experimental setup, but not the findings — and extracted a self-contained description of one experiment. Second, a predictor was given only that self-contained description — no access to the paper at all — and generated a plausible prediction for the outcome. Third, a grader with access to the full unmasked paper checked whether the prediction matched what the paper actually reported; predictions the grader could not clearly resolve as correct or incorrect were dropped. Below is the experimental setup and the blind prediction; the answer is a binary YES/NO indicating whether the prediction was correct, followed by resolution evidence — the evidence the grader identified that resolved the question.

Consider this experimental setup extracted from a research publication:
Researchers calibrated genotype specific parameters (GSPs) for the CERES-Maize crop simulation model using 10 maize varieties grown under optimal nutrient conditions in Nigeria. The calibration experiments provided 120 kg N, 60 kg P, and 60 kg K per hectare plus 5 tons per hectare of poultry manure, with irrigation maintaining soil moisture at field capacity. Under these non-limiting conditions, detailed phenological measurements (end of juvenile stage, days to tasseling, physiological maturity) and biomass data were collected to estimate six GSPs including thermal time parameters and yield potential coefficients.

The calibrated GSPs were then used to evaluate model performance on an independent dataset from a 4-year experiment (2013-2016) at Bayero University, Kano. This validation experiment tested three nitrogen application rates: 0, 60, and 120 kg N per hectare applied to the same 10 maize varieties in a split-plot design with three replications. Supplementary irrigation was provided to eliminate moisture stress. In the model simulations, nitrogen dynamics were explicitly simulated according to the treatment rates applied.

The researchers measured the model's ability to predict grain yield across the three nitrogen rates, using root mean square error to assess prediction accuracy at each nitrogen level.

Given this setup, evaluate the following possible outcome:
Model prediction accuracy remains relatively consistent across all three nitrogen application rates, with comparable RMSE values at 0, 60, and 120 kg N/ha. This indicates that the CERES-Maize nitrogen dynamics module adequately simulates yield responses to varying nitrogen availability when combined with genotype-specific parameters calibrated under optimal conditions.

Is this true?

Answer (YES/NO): NO